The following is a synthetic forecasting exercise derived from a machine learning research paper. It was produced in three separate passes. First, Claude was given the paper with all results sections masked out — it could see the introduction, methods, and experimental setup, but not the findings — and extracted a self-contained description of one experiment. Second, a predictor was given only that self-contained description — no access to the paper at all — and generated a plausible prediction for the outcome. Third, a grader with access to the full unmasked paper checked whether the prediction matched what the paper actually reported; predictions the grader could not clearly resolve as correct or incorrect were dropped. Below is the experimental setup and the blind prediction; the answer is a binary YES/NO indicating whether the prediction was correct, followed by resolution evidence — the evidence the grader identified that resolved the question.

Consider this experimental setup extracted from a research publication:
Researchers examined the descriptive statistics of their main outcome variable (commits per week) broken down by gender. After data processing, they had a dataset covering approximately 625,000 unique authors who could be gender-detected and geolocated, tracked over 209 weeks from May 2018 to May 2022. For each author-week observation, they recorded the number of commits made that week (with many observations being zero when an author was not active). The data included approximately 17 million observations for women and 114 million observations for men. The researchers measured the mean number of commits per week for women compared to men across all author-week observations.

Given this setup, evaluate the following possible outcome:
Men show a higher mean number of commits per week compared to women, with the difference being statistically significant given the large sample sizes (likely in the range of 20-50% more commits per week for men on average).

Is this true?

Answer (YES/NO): NO